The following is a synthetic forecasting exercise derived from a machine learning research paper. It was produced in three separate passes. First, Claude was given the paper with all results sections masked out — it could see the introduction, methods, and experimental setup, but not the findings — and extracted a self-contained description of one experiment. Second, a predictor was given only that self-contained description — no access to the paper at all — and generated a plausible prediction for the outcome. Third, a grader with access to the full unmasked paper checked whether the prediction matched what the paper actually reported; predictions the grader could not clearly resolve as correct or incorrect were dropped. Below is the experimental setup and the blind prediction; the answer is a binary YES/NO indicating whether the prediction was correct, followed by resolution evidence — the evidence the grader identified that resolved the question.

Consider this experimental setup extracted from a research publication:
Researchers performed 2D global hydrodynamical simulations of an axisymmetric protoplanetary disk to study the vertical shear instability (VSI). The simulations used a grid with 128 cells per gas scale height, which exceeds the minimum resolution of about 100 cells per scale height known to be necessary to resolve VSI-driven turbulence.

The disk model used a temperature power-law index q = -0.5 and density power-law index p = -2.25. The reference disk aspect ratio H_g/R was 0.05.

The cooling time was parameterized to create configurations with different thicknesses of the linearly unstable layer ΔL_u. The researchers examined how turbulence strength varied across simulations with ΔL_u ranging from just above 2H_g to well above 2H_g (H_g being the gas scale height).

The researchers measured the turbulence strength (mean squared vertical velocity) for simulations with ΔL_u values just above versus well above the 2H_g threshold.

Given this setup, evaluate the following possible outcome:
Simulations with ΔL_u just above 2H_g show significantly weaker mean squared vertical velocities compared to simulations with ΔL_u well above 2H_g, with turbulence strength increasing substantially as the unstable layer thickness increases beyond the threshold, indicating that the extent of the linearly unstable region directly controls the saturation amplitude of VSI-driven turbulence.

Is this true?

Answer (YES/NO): NO